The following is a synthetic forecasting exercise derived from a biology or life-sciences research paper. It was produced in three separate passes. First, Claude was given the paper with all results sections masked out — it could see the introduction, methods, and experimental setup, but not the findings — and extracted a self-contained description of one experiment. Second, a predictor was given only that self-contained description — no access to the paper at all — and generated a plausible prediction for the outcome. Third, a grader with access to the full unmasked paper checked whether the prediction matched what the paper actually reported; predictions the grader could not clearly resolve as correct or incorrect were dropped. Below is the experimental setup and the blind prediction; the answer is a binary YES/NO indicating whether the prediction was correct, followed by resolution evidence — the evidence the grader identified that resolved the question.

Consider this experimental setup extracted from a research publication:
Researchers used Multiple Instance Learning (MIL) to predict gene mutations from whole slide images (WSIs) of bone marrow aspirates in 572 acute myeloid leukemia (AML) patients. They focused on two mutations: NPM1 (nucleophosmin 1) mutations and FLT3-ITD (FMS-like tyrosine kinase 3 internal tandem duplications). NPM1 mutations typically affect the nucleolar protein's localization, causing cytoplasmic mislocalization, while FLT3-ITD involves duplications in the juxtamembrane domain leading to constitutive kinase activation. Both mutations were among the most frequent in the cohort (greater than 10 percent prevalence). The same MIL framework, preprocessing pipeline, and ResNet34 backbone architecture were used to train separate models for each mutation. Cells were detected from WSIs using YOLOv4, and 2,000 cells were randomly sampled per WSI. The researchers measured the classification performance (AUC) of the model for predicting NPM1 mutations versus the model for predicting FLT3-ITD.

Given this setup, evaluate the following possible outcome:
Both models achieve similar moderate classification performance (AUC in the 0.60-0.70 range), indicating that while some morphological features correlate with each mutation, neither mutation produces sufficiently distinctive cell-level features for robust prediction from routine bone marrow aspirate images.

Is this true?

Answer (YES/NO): NO